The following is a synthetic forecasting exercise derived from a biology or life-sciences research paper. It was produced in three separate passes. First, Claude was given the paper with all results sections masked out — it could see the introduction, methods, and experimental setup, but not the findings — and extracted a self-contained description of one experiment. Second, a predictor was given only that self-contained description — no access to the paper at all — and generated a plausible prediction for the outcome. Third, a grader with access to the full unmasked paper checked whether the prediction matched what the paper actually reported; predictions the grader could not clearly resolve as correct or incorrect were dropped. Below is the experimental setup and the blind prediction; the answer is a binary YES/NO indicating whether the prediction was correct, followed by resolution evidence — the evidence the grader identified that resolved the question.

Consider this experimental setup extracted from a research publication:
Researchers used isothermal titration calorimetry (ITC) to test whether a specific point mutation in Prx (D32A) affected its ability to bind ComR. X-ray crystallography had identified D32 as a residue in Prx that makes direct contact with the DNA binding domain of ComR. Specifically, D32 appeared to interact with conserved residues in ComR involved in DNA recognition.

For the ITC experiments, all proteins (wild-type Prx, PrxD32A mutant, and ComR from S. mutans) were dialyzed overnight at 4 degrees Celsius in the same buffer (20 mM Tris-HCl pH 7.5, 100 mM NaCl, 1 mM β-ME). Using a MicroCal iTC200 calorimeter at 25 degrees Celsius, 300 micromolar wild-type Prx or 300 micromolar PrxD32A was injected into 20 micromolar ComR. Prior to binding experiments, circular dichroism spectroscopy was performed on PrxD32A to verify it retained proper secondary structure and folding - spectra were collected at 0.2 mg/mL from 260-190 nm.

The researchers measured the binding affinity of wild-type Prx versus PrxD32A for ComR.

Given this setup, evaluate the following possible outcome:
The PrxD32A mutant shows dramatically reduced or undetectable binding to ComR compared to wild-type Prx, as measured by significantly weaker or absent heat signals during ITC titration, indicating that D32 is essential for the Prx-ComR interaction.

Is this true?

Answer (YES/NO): YES